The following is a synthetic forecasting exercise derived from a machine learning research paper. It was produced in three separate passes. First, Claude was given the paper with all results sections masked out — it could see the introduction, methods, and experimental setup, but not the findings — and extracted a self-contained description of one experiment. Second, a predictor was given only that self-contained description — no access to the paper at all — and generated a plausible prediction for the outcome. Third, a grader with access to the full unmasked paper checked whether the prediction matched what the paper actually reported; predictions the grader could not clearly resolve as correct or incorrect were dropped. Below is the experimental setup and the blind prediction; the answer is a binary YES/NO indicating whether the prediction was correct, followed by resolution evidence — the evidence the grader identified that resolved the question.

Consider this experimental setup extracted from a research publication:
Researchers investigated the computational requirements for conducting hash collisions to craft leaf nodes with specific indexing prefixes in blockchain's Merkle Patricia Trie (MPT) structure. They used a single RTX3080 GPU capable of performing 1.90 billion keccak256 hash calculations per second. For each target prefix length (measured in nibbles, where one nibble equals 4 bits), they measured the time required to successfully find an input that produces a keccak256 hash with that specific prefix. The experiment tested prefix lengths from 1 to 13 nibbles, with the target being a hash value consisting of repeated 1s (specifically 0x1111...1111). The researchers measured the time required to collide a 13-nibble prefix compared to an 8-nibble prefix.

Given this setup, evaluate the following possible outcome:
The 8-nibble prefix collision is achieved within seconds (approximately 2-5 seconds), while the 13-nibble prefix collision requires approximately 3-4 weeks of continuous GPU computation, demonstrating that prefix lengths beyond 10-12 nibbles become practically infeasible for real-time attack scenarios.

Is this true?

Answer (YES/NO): NO